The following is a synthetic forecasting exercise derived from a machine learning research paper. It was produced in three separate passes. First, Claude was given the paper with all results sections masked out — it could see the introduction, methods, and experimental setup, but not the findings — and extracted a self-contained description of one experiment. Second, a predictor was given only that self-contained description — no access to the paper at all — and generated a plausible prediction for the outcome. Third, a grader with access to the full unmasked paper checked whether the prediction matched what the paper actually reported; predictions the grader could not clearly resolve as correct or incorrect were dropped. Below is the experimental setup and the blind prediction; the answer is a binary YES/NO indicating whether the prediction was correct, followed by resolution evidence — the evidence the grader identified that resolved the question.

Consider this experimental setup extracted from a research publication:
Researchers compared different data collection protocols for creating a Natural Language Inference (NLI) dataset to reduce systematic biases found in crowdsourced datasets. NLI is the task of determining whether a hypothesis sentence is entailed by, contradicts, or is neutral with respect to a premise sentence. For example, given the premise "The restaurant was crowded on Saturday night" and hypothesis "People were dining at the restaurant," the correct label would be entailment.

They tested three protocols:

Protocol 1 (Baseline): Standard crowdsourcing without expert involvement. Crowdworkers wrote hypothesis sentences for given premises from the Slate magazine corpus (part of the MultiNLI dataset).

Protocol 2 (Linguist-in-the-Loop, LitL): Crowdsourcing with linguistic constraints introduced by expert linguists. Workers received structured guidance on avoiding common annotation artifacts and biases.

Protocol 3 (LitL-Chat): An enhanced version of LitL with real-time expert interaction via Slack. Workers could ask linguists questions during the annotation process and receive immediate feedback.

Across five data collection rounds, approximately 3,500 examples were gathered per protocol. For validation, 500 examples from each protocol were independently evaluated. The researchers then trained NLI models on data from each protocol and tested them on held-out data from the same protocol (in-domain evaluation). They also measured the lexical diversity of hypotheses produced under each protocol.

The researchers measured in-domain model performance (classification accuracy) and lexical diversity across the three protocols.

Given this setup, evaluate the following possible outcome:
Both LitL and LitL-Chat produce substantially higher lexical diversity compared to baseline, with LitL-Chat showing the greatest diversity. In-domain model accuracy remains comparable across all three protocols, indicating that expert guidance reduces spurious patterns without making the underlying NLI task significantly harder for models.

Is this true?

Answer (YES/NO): NO